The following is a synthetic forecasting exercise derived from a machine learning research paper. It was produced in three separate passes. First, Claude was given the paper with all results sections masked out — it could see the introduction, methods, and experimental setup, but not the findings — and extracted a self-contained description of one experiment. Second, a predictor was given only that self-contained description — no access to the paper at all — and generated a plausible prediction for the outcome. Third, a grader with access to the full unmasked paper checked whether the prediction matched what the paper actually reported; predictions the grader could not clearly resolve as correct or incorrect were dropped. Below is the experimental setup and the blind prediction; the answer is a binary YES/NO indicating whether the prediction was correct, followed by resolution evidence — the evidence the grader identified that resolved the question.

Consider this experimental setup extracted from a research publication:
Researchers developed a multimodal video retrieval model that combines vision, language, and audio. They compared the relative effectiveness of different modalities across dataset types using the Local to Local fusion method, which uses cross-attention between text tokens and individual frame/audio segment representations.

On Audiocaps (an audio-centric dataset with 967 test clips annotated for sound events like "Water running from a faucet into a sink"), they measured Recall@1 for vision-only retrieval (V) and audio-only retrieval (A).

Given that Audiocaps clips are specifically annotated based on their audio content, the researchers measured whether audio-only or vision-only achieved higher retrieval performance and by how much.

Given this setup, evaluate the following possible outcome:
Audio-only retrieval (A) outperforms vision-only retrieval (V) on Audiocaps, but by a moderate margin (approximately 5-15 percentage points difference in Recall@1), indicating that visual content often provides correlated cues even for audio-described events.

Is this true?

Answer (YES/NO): NO